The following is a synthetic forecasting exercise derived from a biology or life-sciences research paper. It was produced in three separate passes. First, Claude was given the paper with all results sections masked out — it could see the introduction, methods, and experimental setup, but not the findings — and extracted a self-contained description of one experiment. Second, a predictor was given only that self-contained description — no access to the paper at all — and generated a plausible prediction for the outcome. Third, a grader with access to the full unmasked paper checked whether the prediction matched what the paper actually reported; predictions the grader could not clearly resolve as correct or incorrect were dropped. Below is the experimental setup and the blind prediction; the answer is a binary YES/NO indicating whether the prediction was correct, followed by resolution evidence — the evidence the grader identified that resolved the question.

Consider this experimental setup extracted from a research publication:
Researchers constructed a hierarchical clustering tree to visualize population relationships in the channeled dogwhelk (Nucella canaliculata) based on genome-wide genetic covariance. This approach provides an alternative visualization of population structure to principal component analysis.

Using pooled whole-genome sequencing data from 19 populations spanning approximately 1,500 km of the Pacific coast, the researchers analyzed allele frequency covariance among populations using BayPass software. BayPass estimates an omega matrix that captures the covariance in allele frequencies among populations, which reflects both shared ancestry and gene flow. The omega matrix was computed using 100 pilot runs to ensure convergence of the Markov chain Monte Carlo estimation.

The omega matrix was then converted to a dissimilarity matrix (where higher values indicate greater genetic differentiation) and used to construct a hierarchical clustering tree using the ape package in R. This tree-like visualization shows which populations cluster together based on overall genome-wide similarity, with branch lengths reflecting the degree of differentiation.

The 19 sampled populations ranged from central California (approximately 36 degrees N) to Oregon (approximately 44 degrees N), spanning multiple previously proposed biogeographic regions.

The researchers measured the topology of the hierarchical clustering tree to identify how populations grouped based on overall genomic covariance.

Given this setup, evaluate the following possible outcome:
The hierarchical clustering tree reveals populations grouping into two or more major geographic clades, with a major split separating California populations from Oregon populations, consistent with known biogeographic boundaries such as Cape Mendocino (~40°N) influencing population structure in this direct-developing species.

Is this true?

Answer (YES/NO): NO